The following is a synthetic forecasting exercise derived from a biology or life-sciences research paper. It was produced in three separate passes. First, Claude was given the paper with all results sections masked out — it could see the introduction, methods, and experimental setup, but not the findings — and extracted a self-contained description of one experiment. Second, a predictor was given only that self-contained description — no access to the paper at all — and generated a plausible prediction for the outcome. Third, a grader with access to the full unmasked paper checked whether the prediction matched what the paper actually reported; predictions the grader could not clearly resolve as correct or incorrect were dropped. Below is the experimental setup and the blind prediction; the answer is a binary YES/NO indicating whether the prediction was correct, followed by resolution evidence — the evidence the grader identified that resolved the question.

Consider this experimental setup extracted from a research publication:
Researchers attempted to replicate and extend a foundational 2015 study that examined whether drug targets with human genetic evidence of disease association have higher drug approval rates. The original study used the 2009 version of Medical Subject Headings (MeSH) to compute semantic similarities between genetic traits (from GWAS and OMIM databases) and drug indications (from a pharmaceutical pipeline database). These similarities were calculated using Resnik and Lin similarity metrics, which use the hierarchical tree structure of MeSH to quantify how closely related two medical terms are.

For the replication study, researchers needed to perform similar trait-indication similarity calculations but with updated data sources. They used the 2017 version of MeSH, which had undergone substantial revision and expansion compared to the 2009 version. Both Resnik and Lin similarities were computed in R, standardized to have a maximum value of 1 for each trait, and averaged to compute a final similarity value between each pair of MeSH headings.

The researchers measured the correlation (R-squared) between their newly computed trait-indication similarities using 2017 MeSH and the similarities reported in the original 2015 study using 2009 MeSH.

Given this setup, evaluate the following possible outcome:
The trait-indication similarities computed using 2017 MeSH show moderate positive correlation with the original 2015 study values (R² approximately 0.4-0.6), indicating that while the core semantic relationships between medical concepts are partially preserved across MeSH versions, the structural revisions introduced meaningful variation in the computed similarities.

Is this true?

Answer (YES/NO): NO